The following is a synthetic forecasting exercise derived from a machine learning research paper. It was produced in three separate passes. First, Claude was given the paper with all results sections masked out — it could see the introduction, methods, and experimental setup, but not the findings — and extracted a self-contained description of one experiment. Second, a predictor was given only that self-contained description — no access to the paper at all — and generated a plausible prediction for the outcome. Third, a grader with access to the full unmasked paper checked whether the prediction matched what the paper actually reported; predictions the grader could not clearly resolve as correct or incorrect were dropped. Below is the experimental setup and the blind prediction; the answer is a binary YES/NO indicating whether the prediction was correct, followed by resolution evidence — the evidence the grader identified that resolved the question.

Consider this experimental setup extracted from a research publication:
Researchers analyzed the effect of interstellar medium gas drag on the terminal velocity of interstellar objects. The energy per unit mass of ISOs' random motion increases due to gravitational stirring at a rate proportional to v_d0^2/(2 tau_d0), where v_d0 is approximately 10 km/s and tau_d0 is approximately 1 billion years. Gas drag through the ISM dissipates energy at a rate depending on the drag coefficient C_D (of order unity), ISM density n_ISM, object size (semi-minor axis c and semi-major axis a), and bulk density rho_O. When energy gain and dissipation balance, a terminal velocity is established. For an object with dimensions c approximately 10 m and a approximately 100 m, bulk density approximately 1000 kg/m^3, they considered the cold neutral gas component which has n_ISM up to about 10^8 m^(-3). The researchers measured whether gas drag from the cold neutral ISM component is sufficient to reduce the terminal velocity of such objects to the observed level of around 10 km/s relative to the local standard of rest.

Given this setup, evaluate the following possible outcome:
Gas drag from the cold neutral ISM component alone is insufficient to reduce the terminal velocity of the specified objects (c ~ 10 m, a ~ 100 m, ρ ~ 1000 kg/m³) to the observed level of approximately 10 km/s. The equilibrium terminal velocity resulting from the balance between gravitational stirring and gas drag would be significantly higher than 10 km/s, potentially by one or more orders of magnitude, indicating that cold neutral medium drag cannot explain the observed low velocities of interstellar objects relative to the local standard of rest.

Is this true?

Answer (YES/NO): YES